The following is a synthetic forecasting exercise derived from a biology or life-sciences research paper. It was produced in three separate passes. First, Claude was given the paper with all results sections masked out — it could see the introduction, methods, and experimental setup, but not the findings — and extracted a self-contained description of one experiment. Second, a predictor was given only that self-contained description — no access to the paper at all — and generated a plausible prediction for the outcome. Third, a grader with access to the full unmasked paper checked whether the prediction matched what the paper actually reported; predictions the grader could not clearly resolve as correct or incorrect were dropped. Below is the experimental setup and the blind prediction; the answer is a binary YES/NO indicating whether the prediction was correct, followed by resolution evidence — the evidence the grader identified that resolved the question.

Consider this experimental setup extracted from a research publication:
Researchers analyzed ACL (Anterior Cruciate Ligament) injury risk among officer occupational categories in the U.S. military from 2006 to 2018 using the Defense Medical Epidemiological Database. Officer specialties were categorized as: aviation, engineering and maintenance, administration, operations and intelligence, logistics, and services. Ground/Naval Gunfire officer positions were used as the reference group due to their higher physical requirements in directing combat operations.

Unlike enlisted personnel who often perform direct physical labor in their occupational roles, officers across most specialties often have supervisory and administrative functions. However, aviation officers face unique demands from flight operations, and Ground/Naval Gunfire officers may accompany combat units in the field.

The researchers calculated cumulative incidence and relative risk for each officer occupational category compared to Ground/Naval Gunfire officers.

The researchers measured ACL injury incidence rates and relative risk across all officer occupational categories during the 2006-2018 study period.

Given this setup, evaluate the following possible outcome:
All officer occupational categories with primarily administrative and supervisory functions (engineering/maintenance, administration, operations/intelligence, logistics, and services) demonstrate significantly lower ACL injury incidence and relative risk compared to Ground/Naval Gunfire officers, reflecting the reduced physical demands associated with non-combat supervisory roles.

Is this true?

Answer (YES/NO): NO